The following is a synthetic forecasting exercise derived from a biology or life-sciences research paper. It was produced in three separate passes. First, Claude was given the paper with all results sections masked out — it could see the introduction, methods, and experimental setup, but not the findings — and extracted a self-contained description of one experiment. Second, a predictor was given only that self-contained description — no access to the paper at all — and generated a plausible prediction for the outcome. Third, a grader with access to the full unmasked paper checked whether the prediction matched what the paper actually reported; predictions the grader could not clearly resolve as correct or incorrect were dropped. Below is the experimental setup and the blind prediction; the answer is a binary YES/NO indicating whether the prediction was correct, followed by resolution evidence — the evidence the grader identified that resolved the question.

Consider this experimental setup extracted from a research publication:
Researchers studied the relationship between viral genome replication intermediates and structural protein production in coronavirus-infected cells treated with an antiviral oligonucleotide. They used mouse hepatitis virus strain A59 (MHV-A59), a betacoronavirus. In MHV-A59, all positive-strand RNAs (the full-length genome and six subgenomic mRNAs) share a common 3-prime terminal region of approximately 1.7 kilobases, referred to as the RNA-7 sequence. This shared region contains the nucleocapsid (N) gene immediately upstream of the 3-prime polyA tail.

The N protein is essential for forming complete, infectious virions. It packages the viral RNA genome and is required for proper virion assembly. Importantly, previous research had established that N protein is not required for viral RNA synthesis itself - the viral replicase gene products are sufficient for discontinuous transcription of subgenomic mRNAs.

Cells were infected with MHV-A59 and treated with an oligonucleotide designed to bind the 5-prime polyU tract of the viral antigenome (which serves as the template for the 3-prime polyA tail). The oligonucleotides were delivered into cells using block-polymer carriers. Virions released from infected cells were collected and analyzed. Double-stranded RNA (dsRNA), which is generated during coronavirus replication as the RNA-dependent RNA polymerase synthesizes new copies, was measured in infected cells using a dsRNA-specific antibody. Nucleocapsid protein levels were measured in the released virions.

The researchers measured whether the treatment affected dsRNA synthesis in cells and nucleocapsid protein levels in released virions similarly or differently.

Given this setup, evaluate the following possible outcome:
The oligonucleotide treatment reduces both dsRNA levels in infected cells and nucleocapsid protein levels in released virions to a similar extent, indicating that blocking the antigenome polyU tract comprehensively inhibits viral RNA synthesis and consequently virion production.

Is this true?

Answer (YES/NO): YES